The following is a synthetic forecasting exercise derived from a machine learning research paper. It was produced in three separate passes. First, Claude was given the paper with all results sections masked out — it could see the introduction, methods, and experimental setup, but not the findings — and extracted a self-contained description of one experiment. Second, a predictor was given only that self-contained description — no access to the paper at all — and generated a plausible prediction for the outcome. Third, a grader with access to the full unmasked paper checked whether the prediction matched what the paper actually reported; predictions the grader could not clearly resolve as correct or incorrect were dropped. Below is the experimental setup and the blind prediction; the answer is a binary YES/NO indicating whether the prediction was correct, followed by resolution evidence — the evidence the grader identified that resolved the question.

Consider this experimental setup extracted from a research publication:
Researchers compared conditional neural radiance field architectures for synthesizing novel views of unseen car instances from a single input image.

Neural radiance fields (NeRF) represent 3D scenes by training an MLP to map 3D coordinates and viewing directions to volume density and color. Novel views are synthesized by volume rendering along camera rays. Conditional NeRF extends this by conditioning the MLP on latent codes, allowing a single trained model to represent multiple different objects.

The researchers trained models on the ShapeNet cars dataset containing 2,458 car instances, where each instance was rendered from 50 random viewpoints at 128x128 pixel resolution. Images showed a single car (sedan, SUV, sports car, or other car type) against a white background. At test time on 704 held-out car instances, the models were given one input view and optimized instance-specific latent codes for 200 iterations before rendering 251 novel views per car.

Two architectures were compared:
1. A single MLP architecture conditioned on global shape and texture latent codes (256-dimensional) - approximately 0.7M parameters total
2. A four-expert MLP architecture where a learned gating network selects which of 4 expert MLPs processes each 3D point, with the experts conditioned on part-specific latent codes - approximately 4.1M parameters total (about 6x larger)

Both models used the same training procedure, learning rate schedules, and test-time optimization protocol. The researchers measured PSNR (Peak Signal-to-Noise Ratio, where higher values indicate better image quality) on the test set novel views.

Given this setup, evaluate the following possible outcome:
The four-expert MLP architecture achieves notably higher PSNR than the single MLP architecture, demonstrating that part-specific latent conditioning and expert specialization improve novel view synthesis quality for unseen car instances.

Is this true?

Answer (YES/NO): NO